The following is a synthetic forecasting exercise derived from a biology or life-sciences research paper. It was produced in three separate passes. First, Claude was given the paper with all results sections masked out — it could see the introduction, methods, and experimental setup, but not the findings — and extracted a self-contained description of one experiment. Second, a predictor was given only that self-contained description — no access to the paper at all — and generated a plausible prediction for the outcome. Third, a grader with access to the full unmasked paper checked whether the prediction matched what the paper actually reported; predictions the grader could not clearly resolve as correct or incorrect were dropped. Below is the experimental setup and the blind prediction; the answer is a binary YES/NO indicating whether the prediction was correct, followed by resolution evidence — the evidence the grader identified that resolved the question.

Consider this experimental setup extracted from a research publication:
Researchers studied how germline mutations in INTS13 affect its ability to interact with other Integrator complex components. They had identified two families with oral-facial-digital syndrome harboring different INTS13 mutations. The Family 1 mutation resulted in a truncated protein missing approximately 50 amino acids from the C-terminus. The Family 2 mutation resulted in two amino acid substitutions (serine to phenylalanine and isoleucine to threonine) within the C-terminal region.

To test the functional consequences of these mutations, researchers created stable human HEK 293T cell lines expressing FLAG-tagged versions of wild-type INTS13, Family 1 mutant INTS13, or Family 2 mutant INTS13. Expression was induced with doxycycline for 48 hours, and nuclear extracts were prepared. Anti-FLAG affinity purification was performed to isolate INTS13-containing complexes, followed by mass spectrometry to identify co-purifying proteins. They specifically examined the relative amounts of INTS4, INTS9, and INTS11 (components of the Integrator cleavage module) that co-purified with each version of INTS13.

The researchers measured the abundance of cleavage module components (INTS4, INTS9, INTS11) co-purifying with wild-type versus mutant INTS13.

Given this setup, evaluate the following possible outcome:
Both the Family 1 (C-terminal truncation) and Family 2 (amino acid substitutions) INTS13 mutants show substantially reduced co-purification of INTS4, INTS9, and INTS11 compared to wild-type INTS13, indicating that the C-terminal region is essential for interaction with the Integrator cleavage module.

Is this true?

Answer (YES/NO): YES